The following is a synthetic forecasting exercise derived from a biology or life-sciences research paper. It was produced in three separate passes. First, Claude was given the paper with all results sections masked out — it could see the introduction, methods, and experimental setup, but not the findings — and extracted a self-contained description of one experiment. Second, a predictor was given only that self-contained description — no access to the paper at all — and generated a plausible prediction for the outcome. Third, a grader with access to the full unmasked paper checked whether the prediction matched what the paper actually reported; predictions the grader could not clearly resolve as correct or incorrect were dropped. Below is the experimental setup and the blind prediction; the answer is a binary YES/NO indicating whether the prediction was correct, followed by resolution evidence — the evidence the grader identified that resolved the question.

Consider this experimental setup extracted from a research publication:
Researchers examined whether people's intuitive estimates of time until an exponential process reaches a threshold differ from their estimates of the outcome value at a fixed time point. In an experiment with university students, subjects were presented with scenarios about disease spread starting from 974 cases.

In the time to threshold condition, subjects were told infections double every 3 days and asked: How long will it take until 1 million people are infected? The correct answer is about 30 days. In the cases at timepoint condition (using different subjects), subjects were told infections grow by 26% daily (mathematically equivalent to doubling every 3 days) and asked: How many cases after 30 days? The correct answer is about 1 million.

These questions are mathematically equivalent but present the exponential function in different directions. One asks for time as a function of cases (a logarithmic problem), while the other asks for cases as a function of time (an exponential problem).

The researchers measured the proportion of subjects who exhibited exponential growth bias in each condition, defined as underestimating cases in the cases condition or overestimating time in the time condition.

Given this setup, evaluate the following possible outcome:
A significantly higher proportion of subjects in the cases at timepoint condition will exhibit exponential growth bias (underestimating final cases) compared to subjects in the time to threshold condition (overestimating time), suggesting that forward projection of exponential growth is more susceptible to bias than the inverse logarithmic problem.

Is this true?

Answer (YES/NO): YES